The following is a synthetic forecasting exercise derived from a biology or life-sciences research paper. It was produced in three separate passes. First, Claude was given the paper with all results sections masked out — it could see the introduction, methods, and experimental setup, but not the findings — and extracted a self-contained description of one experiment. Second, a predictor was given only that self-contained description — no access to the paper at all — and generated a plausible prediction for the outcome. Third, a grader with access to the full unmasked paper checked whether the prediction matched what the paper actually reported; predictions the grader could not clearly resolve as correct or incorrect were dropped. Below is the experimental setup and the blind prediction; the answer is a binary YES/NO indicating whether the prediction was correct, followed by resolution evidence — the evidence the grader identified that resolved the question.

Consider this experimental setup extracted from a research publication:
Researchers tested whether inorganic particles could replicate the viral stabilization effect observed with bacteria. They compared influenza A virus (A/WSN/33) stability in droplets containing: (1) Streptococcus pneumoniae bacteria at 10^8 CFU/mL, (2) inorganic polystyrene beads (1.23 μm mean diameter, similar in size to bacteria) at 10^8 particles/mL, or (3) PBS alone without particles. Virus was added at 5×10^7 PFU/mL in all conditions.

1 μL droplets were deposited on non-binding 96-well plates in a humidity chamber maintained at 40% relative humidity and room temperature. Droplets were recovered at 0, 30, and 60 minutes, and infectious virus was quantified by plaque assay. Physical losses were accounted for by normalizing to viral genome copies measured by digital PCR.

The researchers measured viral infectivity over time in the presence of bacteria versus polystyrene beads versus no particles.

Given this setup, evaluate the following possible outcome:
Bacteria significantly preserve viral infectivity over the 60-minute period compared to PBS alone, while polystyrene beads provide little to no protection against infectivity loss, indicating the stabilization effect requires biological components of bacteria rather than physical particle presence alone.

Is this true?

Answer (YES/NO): YES